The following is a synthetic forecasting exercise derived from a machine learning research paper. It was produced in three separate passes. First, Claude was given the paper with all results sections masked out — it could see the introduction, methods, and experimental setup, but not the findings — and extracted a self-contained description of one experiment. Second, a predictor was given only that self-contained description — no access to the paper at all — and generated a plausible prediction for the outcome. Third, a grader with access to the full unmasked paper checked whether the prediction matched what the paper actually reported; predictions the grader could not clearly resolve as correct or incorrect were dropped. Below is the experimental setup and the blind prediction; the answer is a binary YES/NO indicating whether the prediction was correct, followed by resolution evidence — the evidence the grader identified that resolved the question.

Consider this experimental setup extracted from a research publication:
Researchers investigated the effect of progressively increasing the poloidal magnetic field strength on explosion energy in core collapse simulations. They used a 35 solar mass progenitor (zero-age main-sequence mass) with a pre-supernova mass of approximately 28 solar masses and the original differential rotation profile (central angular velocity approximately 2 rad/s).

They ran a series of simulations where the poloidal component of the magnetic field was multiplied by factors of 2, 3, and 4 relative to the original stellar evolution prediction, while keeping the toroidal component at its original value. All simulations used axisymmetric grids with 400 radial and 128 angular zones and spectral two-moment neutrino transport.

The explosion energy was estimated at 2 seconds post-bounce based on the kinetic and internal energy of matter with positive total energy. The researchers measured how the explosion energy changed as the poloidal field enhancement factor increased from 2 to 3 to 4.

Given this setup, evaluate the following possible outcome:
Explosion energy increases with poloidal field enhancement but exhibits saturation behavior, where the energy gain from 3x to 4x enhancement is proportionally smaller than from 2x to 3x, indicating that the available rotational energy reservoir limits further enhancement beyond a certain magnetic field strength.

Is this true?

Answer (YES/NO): YES